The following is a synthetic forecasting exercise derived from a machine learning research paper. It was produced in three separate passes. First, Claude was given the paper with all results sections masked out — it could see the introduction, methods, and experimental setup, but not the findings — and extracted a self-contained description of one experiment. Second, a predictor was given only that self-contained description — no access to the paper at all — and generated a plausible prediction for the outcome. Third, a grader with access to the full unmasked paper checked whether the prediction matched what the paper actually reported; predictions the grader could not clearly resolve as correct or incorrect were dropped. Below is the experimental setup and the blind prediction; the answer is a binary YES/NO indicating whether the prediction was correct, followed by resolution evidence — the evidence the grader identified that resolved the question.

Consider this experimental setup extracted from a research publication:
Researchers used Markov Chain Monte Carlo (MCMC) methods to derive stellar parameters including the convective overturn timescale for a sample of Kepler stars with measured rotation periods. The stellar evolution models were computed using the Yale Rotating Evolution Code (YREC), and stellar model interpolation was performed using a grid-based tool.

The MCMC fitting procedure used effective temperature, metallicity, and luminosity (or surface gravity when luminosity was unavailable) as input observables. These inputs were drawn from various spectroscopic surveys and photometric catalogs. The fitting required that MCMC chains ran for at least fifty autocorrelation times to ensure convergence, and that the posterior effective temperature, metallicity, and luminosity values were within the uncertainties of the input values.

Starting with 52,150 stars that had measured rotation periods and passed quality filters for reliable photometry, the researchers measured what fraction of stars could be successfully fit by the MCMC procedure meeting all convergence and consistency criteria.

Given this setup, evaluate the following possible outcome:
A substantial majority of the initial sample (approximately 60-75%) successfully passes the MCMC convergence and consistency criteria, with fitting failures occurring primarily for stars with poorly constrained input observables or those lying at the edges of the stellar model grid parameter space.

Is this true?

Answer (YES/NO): NO